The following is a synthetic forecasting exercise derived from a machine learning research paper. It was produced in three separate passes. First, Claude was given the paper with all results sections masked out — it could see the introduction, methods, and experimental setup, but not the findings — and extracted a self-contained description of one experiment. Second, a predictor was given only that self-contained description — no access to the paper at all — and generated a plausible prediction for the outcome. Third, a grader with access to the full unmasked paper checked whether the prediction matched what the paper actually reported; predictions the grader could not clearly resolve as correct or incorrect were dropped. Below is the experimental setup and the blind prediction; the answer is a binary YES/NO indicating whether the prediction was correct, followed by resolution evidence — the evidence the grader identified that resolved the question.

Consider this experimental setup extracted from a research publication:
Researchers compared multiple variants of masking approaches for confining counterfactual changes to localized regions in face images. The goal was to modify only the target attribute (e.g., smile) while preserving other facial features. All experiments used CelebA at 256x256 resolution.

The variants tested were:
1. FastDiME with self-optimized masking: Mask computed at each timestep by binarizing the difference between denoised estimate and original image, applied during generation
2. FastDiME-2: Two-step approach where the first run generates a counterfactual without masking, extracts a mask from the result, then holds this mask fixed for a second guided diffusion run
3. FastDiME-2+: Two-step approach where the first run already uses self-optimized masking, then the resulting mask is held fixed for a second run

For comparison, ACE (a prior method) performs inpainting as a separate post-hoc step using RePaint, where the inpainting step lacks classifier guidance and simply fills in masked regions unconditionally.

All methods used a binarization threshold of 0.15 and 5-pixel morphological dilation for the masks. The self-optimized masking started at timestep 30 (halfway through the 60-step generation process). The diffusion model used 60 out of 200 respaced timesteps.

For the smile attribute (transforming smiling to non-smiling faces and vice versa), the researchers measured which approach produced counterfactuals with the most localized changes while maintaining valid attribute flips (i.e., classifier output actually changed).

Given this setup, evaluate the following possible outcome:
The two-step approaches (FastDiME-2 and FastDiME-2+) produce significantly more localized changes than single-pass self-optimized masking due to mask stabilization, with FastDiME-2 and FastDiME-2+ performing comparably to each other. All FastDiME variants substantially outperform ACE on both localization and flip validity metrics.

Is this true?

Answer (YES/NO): NO